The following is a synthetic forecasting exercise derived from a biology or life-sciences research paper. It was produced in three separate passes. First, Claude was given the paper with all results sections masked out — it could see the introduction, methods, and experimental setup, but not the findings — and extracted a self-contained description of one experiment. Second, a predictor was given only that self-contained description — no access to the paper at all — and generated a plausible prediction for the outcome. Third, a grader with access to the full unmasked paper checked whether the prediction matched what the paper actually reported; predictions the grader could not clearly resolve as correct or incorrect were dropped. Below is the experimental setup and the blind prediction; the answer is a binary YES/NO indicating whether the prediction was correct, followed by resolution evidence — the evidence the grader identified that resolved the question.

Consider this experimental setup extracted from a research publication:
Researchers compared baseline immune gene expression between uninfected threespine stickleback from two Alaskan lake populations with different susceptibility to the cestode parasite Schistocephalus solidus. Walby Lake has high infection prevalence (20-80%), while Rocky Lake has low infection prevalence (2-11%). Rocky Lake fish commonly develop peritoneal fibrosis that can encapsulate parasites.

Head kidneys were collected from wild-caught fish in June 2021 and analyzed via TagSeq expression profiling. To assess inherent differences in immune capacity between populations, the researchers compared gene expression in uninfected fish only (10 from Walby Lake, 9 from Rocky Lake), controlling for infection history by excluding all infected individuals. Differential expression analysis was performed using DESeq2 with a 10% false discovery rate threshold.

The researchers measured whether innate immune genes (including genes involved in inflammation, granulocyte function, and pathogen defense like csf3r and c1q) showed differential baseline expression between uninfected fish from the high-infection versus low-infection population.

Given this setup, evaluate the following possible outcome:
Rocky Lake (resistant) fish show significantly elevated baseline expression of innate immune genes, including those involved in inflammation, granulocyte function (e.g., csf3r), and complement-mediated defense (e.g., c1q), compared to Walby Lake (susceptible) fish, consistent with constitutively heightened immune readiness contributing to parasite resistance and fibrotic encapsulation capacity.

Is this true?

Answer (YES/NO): YES